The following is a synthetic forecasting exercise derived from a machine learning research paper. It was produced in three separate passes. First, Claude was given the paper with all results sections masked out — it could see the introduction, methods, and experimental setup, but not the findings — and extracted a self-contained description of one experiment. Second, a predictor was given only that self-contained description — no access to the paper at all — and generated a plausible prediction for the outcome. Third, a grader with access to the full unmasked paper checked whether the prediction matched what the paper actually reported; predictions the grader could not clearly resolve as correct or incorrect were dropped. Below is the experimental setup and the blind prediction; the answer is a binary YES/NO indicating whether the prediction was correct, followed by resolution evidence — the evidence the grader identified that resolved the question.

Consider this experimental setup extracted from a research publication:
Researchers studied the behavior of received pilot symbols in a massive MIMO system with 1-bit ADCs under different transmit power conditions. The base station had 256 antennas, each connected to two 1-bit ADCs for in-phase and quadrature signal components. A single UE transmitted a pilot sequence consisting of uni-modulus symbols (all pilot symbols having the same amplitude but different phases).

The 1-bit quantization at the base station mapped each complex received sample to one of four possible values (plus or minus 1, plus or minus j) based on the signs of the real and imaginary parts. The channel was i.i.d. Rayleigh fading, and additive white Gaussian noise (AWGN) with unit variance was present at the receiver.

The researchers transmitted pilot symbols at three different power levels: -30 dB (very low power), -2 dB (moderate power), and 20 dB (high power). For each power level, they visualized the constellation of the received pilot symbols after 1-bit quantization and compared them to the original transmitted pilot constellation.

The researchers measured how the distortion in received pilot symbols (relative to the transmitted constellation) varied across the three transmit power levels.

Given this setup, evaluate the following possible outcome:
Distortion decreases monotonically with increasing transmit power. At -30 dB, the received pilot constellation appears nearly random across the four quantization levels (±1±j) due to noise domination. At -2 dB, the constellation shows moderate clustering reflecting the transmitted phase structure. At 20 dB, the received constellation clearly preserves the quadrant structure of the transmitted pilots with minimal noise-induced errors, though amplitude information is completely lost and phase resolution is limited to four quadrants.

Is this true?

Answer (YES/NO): NO